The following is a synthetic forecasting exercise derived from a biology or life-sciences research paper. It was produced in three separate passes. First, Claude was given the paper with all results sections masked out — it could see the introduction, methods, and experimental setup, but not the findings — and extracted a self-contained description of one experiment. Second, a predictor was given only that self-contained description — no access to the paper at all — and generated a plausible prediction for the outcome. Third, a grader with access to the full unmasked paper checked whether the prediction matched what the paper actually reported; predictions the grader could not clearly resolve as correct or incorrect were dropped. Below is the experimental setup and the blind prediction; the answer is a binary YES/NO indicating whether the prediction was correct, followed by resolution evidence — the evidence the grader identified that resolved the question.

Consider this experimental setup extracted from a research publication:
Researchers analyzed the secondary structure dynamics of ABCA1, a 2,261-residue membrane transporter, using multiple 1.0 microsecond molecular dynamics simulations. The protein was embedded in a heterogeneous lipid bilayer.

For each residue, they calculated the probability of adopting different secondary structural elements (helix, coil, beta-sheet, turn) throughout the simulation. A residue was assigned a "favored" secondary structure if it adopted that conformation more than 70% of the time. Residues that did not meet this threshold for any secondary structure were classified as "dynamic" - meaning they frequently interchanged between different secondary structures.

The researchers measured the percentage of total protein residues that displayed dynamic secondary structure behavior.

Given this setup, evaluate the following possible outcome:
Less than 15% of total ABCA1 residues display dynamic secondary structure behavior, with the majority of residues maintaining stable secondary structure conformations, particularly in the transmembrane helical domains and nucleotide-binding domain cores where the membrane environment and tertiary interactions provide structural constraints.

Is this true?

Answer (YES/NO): NO